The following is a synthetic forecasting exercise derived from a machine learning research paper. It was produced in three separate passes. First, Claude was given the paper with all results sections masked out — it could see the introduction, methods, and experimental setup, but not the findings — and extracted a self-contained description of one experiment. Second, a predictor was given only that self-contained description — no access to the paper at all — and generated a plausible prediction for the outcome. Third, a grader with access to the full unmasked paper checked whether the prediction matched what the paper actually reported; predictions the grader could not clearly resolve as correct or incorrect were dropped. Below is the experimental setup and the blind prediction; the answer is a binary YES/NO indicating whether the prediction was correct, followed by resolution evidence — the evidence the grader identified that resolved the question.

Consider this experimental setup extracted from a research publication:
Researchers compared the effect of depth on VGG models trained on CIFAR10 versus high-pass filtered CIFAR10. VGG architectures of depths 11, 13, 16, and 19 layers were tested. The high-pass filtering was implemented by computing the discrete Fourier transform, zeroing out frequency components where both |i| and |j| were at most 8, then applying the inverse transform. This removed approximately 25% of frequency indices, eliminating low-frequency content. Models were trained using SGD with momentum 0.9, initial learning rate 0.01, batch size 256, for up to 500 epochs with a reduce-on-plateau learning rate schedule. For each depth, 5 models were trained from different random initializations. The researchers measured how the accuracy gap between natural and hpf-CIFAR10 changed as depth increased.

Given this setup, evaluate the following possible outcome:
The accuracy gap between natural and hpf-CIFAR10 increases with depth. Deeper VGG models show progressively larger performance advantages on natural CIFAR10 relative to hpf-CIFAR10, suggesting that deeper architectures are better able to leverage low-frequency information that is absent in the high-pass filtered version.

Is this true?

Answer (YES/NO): YES